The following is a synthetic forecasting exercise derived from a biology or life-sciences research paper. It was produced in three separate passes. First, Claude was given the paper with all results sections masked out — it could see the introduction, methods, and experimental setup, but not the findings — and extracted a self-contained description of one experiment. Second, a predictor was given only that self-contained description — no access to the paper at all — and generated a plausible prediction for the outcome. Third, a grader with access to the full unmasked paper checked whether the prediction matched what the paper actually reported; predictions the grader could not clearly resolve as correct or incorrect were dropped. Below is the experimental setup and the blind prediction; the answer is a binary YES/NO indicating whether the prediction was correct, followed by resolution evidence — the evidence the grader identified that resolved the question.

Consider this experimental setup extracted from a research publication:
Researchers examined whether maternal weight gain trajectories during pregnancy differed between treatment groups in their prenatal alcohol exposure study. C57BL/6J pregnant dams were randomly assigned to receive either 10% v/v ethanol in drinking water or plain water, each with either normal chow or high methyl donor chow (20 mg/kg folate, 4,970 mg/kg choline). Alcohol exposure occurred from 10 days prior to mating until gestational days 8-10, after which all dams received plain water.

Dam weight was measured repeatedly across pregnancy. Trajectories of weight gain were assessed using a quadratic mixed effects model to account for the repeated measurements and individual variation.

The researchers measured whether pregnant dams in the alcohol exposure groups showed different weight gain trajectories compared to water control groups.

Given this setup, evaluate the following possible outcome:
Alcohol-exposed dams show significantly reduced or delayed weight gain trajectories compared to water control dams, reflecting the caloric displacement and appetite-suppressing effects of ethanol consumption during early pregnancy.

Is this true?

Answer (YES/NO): NO